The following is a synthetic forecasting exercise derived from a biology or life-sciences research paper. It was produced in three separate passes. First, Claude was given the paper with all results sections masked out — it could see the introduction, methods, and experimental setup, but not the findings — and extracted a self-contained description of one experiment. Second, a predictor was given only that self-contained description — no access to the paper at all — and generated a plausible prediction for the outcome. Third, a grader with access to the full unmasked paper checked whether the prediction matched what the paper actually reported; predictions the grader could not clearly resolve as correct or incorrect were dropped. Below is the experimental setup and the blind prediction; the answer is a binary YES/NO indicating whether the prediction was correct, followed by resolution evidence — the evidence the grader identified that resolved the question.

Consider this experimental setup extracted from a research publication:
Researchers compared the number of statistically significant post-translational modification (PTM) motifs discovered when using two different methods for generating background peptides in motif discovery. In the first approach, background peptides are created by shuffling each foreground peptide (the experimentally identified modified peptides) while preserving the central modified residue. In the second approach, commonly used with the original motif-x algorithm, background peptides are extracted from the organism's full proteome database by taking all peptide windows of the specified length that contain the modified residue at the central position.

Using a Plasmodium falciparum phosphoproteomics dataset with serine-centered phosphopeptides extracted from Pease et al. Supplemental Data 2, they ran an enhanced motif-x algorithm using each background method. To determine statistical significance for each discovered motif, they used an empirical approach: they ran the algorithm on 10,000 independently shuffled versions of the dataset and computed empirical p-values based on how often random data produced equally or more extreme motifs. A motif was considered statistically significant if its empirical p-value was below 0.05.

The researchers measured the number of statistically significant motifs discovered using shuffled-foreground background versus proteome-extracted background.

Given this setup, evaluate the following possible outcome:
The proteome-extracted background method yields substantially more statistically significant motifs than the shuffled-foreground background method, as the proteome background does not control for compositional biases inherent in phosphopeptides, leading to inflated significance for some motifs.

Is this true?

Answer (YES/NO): NO